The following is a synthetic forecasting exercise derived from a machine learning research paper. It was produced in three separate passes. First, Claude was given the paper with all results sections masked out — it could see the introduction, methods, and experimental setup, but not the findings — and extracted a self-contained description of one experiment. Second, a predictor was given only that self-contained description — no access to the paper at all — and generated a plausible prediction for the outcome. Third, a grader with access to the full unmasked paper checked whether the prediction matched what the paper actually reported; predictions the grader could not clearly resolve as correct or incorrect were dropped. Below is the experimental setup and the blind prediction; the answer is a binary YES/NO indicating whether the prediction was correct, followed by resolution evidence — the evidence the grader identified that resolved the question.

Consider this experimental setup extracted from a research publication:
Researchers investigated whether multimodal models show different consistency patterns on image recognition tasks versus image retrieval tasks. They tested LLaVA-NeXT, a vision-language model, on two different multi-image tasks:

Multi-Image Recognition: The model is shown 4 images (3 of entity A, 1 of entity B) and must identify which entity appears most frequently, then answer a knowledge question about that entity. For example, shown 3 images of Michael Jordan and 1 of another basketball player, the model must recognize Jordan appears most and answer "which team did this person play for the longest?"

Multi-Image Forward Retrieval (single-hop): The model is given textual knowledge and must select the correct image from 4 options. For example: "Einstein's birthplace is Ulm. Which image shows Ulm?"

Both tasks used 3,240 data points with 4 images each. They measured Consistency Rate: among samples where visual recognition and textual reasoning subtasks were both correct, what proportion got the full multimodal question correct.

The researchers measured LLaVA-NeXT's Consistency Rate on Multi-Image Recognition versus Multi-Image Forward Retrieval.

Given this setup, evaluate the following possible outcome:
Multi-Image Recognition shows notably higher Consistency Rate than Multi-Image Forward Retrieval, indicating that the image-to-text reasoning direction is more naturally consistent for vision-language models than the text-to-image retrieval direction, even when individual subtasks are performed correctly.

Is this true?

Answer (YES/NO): YES